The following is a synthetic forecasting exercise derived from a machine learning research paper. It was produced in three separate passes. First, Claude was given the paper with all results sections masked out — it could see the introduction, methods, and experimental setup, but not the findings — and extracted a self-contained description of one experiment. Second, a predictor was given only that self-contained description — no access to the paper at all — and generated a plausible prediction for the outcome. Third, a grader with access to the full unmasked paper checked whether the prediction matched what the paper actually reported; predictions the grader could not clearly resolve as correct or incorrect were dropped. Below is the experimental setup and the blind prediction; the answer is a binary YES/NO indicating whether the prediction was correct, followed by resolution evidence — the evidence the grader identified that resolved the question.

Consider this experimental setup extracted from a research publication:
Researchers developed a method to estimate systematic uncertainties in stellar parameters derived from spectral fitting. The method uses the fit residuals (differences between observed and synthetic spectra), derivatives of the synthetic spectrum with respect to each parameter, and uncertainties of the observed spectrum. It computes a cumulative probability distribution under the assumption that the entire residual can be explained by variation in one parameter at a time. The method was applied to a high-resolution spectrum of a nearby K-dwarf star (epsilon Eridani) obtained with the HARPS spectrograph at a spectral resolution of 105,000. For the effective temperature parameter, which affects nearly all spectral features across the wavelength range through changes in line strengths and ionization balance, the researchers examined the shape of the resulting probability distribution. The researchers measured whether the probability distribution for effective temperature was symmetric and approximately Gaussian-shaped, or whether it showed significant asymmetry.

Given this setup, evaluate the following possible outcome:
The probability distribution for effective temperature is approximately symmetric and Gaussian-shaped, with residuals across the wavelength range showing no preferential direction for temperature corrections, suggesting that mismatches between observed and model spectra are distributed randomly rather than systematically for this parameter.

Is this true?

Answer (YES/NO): YES